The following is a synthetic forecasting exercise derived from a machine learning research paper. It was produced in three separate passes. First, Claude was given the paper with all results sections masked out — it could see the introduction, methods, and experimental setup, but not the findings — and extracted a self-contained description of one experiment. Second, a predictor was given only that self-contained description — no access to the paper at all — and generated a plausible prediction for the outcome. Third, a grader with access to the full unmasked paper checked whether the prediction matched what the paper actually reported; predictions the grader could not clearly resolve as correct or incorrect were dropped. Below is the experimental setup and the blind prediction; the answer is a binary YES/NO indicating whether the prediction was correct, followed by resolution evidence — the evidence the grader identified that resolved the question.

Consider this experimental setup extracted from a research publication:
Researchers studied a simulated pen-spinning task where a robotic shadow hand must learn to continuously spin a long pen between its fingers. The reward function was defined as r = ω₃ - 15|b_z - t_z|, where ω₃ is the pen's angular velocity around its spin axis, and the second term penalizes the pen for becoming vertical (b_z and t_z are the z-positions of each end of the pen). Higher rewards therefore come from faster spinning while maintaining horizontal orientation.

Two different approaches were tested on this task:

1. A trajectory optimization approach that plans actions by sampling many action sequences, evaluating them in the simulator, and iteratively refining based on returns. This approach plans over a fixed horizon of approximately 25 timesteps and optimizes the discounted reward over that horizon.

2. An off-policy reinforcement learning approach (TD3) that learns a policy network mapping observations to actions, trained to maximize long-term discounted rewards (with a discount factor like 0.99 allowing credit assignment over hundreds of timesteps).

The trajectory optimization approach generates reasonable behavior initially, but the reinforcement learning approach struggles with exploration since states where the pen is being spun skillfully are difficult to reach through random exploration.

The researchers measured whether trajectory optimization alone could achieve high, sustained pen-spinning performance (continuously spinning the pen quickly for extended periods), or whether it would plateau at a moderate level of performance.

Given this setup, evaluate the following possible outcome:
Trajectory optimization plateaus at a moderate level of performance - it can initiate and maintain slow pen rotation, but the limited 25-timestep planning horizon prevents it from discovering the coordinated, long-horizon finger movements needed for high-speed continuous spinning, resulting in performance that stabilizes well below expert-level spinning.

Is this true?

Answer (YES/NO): YES